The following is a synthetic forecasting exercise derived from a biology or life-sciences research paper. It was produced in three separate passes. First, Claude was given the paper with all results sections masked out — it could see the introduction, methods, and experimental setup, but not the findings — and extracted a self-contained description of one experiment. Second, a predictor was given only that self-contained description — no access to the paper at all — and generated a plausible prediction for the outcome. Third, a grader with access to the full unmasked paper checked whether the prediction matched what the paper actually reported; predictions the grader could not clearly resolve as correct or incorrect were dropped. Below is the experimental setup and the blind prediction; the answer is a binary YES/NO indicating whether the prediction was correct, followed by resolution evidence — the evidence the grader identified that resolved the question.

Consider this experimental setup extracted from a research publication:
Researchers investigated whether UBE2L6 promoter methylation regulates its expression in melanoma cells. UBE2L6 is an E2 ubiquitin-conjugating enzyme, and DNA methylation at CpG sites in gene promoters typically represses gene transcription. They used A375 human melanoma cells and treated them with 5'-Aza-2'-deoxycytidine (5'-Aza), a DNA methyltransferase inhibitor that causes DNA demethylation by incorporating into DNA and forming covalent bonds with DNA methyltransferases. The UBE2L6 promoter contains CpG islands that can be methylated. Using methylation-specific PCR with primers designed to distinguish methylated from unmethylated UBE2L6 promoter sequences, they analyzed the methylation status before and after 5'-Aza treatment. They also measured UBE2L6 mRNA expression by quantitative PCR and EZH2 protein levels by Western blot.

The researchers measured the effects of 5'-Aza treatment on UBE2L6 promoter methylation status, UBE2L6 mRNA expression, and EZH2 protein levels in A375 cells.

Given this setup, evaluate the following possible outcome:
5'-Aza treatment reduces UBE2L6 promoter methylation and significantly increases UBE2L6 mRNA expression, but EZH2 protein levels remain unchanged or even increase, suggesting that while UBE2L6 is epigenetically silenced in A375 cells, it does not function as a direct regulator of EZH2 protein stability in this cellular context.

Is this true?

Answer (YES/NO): NO